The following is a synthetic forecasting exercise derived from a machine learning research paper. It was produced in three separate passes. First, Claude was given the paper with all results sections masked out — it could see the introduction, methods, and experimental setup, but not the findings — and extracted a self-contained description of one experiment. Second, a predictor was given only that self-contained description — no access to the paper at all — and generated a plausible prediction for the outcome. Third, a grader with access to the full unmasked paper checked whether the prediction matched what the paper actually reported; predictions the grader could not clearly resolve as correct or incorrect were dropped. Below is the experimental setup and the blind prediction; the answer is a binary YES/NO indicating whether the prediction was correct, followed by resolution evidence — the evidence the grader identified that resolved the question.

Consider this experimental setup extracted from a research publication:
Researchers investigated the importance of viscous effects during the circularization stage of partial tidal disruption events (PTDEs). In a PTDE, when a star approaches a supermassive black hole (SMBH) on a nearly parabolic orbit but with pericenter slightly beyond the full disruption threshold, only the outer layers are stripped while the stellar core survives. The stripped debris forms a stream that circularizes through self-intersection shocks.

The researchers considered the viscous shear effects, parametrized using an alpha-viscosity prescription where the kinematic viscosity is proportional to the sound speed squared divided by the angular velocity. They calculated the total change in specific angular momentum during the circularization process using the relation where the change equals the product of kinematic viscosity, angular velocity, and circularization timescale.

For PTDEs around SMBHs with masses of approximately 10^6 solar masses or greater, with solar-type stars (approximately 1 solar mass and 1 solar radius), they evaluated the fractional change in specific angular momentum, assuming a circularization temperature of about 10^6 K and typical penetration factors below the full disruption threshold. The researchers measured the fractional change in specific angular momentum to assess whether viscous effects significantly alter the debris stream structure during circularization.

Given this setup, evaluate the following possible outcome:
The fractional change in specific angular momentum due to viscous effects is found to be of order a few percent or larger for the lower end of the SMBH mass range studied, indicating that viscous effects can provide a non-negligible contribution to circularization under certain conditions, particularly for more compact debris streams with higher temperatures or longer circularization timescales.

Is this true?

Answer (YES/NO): NO